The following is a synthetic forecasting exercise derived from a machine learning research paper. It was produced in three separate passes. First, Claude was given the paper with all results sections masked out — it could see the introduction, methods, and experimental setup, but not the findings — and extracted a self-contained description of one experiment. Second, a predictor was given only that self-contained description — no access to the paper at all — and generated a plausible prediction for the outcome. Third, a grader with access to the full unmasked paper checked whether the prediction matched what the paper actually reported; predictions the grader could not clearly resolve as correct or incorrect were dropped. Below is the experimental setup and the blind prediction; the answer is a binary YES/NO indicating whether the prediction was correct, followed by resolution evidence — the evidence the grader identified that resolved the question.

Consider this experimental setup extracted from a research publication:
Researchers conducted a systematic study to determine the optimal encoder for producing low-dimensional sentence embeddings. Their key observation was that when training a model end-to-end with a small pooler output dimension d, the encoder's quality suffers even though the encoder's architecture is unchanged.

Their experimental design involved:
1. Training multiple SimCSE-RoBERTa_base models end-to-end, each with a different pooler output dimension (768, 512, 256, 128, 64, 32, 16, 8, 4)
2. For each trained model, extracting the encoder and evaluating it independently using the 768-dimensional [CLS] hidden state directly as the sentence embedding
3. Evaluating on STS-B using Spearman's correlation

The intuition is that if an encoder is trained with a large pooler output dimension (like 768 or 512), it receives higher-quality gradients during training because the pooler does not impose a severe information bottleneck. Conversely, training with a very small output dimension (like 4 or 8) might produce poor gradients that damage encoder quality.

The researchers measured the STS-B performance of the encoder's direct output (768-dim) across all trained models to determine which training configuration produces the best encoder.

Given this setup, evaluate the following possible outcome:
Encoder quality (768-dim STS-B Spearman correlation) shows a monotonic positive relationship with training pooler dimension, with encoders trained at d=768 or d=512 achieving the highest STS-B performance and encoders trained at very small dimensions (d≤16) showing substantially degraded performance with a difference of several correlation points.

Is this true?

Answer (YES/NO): NO